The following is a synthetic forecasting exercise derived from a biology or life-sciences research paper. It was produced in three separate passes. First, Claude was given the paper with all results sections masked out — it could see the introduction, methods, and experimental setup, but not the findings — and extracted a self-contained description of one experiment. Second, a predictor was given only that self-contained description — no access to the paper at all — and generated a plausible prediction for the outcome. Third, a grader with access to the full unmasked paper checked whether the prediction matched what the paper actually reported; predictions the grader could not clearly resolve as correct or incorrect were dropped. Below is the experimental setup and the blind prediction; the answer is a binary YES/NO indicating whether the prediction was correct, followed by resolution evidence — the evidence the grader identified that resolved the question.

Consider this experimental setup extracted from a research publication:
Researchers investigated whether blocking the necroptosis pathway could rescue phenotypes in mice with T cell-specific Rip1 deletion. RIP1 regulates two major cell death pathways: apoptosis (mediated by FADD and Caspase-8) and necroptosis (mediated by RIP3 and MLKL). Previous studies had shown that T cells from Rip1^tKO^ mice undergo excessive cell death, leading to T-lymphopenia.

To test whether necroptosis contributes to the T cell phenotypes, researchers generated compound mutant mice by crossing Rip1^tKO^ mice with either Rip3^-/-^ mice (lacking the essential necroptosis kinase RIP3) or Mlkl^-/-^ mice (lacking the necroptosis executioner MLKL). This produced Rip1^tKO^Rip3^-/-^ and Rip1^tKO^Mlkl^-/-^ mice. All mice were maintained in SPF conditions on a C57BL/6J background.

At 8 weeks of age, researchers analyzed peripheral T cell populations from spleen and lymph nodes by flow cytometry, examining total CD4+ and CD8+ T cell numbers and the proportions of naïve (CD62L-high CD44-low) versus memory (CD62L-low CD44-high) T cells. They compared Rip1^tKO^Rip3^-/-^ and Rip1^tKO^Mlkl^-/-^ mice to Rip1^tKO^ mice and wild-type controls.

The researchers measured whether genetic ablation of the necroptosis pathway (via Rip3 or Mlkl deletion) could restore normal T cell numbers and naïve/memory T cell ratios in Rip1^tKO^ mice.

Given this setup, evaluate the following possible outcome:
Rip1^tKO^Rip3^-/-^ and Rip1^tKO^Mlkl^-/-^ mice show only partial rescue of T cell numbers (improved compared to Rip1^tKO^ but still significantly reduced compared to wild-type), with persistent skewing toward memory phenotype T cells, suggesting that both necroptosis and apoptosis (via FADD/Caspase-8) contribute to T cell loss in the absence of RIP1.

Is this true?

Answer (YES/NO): NO